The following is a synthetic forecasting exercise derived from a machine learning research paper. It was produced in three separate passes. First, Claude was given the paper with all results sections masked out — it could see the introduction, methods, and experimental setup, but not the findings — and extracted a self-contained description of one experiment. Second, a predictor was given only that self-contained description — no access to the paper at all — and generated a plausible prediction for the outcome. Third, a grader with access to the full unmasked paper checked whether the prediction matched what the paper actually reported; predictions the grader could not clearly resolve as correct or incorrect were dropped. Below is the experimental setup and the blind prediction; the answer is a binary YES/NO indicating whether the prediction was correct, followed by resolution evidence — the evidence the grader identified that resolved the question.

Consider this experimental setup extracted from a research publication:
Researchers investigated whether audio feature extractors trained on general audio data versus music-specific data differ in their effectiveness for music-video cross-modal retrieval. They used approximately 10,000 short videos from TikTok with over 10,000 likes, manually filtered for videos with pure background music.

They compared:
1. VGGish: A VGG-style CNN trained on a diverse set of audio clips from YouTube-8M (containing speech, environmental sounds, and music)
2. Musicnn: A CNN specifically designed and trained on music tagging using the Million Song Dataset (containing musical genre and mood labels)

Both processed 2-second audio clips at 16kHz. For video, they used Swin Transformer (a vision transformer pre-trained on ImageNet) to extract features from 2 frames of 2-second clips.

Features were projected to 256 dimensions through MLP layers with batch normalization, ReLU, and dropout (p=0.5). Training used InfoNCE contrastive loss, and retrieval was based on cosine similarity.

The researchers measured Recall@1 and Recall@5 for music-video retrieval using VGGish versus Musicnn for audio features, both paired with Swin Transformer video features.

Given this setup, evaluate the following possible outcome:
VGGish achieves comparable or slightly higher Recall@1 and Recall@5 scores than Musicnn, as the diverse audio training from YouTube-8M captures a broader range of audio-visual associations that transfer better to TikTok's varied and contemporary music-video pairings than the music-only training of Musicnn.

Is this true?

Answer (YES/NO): NO